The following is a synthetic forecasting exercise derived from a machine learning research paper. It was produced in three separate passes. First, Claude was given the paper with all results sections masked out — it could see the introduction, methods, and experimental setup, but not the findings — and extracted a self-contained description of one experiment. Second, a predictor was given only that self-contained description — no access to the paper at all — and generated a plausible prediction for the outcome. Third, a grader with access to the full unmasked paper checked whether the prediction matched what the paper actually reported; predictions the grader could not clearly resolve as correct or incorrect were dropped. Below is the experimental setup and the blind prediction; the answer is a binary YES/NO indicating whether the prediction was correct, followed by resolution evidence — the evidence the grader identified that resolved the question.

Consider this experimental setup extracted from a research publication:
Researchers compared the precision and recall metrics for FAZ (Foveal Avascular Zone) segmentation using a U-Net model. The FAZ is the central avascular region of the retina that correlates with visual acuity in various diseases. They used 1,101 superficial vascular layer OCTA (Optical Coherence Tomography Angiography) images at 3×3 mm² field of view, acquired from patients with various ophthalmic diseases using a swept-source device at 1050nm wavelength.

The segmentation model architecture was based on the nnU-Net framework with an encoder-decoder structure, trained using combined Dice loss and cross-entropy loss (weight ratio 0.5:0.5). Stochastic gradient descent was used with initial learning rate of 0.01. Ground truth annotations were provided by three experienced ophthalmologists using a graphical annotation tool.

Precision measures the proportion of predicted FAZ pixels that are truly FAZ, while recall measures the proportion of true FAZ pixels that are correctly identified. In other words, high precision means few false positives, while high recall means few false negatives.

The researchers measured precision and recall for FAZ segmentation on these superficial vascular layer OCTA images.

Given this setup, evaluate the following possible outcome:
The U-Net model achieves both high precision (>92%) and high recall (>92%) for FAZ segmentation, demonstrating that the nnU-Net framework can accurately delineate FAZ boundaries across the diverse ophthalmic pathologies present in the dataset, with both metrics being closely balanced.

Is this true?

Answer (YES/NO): YES